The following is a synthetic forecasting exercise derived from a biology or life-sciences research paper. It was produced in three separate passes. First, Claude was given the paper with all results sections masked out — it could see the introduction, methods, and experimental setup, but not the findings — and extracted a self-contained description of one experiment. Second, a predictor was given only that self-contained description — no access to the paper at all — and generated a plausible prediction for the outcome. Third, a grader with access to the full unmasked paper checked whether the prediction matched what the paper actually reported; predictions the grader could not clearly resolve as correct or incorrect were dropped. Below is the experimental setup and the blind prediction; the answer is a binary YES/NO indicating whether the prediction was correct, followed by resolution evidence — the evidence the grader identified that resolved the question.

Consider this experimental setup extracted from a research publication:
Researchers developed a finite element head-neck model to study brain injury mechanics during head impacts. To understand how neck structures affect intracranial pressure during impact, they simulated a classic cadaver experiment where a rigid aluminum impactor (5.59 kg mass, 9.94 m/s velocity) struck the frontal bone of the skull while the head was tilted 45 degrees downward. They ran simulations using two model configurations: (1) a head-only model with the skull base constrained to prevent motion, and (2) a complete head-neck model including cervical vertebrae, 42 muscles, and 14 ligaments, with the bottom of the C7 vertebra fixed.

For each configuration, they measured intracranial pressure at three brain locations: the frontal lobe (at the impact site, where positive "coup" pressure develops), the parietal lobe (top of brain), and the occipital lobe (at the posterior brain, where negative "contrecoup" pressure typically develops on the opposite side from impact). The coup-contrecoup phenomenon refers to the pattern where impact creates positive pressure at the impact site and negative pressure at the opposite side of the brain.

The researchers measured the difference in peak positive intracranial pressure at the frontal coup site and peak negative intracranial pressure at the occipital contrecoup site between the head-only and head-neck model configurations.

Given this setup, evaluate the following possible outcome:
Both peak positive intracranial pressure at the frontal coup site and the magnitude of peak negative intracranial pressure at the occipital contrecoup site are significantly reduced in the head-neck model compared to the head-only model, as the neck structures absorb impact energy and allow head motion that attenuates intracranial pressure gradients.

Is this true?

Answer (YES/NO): YES